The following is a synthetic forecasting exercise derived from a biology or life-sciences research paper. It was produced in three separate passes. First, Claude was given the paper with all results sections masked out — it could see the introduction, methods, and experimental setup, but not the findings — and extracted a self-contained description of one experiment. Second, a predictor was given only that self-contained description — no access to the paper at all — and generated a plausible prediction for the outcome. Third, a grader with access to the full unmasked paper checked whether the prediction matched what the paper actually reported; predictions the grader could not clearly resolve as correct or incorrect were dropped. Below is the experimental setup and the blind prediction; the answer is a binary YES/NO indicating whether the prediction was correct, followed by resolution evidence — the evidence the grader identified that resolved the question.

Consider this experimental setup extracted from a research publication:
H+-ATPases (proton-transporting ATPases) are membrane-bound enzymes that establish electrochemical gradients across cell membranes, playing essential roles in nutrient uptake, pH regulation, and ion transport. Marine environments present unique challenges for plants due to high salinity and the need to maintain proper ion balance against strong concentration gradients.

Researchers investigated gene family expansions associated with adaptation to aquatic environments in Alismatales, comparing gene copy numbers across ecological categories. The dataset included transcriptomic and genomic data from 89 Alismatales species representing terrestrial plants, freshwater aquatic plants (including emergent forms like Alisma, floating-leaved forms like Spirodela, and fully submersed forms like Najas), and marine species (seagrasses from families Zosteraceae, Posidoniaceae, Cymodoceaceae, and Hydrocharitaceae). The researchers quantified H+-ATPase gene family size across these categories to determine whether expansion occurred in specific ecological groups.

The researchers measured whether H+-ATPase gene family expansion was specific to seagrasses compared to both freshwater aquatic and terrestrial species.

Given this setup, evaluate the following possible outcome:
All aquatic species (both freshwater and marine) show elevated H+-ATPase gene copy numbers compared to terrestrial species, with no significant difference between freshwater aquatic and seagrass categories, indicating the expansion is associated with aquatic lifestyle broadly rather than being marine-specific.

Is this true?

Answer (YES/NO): NO